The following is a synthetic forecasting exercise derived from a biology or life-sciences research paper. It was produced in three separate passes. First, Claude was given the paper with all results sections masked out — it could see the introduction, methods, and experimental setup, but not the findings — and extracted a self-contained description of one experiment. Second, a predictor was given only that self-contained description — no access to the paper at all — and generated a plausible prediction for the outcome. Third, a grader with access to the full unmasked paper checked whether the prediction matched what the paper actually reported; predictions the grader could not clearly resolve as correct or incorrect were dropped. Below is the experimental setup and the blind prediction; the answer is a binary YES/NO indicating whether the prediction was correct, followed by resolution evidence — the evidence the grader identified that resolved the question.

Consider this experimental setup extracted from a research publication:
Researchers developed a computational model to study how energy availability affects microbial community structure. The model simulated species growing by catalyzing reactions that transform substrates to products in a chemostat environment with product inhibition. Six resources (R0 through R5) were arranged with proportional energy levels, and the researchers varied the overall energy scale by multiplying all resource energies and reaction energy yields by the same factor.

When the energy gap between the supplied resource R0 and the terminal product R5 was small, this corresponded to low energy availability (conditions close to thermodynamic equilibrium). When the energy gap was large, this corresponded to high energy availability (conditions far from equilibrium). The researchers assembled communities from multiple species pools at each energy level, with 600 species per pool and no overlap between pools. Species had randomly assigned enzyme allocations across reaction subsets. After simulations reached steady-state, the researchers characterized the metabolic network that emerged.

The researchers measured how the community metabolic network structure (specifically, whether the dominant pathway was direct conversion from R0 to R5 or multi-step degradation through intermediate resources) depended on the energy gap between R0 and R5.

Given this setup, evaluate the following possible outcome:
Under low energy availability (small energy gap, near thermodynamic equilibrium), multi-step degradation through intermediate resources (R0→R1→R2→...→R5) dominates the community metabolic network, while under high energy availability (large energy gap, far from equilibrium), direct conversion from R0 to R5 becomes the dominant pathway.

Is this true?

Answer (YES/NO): NO